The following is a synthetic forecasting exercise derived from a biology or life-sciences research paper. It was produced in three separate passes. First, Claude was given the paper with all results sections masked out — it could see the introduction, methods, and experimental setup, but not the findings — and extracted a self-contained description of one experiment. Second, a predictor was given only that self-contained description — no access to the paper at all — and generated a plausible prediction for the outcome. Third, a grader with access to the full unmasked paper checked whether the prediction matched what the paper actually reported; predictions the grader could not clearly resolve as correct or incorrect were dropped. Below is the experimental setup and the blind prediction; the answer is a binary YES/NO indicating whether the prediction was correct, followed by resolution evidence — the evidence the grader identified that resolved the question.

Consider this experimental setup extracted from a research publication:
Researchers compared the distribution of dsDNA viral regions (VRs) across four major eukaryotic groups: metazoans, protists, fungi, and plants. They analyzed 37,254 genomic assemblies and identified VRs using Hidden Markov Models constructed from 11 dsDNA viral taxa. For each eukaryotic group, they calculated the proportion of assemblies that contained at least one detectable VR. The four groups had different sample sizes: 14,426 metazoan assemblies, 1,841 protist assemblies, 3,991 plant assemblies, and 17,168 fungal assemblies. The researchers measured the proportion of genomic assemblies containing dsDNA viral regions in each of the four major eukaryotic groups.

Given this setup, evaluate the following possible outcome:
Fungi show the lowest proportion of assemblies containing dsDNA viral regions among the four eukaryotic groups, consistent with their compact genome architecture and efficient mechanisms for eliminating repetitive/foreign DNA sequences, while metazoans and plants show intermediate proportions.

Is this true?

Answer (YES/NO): NO